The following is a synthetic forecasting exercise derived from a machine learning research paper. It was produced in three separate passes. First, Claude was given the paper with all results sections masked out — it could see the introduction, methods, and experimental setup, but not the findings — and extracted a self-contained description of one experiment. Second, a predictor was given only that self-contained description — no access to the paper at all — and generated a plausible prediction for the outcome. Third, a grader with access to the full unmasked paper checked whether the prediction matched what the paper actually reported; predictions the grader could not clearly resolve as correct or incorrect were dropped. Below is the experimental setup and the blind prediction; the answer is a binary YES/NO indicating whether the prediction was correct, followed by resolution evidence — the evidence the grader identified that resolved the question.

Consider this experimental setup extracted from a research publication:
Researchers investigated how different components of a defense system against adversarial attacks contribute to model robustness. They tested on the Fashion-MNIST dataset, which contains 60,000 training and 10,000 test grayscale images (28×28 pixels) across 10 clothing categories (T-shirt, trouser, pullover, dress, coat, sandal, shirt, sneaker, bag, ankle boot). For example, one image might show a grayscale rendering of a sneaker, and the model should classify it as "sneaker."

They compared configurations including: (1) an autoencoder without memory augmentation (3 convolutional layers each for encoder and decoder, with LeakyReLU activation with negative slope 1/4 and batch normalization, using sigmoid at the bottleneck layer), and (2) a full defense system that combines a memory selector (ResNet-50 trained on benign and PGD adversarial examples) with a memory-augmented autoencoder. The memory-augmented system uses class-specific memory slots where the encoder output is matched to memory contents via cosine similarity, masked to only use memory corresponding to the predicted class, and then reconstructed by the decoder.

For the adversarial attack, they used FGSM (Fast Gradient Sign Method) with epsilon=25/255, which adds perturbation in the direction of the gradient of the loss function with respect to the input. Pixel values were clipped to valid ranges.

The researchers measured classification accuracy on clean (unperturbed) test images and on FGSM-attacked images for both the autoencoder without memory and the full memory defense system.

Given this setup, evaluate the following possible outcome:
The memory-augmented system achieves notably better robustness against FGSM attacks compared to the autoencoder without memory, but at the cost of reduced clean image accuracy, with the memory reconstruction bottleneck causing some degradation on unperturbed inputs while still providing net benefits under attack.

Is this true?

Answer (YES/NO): NO